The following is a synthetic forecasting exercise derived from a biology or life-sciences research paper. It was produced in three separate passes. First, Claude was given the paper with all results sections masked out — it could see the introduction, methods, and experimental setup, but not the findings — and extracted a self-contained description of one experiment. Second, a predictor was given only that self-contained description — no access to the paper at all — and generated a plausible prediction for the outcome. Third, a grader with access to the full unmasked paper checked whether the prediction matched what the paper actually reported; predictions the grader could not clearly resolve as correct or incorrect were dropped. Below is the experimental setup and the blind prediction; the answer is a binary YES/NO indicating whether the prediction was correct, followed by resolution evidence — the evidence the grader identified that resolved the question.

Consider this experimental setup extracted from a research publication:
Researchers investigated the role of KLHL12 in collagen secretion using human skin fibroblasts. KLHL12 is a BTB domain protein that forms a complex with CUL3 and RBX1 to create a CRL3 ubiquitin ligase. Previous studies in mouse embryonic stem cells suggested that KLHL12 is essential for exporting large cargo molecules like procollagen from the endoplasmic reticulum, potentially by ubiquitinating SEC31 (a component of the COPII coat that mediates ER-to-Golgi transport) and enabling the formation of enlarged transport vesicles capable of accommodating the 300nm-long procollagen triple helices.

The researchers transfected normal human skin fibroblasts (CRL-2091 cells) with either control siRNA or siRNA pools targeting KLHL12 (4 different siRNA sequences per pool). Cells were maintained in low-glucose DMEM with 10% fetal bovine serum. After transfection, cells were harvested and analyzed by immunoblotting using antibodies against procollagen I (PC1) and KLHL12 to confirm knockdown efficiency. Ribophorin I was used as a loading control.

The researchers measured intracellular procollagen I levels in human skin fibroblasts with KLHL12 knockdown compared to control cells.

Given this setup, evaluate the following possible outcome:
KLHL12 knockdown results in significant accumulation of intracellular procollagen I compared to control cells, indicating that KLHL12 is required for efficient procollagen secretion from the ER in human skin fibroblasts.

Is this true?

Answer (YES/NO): NO